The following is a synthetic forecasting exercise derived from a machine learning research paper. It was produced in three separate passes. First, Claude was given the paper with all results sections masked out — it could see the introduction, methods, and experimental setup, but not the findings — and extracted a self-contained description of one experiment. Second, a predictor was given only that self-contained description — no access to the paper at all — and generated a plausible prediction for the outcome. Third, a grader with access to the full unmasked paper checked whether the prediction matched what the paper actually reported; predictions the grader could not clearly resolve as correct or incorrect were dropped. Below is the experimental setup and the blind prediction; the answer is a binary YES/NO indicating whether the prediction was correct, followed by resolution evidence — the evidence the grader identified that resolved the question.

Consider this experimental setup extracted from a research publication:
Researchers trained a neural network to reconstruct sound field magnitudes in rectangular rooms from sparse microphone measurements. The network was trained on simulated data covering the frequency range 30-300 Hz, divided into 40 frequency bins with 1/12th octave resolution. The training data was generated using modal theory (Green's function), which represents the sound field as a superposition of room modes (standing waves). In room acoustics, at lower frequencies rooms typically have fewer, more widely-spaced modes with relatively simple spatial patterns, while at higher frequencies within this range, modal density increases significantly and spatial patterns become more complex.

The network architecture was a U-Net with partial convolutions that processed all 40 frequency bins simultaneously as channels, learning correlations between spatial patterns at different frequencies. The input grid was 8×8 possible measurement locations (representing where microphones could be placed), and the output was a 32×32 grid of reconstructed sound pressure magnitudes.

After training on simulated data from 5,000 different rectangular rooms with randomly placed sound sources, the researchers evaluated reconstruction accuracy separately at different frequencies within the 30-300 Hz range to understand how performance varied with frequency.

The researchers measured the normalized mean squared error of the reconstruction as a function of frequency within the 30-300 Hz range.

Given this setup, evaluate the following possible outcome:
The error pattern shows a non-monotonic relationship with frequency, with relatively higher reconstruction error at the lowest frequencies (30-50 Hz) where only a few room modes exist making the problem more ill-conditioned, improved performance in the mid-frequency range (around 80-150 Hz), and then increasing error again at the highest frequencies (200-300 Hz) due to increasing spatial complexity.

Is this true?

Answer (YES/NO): NO